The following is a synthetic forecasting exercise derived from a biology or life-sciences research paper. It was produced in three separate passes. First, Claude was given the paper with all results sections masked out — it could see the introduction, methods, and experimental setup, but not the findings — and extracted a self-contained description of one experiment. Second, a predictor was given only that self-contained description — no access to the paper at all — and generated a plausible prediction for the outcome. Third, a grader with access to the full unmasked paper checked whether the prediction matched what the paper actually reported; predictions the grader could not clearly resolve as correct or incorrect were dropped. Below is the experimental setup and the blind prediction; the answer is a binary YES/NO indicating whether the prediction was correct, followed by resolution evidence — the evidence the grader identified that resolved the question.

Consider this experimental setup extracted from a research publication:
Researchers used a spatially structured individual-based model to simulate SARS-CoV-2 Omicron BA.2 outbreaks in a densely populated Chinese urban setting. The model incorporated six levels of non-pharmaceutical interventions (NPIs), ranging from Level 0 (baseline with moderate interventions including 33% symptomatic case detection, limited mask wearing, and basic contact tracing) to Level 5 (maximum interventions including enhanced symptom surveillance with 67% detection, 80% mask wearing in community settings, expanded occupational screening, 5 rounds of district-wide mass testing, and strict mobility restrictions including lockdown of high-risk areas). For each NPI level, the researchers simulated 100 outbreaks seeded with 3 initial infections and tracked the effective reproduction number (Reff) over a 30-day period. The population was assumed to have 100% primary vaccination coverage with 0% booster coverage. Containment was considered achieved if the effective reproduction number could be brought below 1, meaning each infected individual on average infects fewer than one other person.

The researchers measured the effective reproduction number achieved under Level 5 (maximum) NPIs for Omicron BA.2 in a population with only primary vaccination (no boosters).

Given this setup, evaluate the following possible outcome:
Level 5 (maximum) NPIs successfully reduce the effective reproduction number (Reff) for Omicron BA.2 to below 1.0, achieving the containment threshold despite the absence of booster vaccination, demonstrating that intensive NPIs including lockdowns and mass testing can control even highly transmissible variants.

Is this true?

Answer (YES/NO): YES